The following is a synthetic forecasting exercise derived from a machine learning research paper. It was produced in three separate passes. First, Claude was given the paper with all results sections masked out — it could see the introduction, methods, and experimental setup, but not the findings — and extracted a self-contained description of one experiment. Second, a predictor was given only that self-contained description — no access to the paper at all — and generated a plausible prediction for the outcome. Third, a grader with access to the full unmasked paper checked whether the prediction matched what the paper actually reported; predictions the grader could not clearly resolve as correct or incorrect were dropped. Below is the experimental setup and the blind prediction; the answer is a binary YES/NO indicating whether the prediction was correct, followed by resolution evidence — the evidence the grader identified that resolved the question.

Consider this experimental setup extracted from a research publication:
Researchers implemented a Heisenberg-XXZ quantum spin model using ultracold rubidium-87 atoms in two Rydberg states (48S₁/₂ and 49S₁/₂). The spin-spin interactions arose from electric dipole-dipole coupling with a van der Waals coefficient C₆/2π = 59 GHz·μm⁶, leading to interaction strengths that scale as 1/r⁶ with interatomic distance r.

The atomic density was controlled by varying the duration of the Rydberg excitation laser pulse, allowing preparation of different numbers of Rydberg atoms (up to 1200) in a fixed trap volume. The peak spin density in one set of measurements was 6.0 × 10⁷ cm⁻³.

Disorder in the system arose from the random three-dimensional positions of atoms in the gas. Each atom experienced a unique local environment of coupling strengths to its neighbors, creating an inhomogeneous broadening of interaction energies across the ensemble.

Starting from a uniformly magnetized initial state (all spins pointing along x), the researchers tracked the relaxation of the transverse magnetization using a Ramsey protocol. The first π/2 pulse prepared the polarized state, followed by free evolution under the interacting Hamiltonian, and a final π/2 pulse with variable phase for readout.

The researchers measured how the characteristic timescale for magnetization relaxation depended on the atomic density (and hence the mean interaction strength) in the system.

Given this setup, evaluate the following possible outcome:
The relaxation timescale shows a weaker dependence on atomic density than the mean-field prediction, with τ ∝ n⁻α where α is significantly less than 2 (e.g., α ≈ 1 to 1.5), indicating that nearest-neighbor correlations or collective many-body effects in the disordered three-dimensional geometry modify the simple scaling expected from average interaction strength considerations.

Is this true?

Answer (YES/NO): NO